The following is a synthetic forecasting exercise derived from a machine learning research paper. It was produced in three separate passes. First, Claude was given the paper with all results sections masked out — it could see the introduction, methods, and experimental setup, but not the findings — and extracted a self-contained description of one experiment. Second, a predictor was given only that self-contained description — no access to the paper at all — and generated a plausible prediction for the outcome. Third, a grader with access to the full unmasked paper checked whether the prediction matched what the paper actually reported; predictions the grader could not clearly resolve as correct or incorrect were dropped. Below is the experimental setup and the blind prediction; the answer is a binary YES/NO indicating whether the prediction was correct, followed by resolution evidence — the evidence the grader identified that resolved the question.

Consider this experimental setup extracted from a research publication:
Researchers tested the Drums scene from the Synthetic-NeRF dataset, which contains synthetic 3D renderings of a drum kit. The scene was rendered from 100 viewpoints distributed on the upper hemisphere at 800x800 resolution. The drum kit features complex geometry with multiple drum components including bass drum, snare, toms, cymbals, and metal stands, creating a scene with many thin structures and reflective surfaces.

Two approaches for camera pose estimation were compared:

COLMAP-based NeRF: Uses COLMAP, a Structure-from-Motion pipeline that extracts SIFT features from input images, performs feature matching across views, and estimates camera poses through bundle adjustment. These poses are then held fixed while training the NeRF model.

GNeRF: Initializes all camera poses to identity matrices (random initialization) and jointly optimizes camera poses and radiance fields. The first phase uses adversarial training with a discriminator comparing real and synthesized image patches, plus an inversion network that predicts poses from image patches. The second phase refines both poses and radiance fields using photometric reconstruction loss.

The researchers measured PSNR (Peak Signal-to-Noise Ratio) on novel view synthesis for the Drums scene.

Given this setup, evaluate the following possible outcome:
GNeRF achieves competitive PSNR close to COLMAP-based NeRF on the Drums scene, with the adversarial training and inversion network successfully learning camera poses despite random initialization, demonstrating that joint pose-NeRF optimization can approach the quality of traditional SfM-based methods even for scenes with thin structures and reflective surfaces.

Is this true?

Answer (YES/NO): NO